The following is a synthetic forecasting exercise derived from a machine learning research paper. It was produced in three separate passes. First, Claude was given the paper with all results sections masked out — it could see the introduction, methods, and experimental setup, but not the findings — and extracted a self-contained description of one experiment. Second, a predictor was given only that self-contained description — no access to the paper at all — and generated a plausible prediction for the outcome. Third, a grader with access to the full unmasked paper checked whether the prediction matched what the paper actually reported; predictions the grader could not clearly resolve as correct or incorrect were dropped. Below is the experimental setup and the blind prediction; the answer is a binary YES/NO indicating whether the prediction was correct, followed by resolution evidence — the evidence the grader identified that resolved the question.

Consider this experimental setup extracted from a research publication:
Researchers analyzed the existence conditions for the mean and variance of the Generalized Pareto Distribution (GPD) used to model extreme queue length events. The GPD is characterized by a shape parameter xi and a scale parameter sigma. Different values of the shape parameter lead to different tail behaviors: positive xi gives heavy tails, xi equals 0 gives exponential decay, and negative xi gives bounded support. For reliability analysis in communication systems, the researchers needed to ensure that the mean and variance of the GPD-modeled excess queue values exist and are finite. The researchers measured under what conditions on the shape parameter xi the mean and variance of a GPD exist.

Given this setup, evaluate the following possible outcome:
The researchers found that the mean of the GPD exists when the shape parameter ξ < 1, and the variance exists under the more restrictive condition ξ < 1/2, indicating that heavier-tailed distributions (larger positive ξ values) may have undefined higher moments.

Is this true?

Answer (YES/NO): YES